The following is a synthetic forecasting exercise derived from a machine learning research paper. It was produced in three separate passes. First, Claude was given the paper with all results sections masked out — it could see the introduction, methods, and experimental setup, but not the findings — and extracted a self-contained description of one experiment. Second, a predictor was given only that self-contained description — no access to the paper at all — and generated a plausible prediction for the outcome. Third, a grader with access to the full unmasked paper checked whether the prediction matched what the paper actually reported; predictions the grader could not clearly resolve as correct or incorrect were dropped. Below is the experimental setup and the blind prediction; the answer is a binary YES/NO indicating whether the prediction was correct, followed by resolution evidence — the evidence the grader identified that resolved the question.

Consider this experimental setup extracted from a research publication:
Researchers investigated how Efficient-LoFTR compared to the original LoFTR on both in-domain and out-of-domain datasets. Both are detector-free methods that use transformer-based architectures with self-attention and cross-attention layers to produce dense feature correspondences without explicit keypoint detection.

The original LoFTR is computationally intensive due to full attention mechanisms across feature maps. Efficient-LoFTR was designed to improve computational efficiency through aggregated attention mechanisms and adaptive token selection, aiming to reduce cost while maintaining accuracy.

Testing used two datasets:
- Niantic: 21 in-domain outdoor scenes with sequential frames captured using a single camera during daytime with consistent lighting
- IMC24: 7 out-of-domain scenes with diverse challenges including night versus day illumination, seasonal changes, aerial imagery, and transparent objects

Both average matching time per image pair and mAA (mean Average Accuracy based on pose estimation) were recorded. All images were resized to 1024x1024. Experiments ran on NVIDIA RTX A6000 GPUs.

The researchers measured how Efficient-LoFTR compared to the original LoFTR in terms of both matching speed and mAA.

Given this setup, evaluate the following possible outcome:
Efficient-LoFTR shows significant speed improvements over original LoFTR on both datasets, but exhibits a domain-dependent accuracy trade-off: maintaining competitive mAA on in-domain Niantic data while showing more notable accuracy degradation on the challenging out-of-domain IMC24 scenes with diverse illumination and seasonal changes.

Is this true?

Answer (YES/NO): NO